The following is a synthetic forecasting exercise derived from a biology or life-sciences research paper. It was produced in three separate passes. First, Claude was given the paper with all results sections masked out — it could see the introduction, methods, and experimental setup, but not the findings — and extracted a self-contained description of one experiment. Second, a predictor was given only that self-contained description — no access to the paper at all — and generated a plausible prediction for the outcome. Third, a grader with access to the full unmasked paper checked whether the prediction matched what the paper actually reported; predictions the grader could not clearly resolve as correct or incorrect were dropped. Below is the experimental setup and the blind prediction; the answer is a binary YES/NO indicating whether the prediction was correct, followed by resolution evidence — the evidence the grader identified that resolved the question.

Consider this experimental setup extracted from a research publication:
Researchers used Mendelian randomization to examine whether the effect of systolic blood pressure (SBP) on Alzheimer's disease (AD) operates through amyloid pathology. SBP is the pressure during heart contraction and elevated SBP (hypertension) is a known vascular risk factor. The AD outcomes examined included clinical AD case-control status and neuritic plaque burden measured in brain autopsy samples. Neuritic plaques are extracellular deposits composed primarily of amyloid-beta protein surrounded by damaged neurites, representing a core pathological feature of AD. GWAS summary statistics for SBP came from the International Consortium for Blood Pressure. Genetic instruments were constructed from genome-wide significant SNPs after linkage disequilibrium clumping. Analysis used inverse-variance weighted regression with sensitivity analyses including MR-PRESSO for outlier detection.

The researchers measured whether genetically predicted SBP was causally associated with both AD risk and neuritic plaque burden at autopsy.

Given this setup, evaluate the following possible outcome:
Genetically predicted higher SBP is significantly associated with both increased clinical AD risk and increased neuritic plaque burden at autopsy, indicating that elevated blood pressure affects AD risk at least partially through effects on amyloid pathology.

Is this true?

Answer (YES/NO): NO